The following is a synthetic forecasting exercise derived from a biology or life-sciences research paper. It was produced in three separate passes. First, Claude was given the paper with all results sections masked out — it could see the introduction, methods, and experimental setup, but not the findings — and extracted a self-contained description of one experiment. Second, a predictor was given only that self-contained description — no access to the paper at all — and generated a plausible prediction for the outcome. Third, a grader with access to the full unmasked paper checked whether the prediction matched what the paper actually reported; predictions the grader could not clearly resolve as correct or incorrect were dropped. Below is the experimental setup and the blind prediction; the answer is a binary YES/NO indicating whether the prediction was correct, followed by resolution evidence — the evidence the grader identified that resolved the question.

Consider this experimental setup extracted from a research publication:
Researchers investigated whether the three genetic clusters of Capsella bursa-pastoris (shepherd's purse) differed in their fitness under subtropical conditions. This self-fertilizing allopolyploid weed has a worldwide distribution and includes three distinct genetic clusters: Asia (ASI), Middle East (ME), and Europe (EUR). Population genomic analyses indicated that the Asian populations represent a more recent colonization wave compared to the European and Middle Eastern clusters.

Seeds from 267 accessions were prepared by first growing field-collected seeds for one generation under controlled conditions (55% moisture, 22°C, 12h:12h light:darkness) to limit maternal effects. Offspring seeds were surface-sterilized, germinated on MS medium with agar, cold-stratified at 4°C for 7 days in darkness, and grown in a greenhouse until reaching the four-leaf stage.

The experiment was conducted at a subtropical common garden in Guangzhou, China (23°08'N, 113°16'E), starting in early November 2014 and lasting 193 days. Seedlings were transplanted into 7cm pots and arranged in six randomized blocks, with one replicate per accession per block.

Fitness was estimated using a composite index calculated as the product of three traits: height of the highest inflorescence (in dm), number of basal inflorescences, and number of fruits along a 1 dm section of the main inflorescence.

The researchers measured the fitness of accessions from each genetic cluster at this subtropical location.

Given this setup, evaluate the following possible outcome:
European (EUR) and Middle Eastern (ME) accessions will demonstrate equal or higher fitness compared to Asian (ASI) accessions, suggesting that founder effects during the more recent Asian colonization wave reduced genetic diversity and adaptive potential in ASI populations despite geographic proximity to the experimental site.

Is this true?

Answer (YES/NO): NO